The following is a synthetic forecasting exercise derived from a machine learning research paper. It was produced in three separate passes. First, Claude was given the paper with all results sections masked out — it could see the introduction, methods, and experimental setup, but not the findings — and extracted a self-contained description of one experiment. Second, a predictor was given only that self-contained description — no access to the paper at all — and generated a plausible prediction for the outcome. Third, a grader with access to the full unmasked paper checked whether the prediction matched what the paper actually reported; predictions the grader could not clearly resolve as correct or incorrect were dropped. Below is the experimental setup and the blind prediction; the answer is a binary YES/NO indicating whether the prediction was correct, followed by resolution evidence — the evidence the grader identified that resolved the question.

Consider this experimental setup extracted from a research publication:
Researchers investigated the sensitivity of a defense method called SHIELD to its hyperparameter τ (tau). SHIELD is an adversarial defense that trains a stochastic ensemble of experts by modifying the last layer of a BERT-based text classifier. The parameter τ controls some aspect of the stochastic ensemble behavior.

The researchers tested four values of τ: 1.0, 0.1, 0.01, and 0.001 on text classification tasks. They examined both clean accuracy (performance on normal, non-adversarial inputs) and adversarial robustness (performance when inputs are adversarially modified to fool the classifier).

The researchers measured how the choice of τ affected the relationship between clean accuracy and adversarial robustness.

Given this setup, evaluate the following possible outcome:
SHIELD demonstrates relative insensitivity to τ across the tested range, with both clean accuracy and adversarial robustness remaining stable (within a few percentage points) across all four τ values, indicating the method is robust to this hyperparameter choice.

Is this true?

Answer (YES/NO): NO